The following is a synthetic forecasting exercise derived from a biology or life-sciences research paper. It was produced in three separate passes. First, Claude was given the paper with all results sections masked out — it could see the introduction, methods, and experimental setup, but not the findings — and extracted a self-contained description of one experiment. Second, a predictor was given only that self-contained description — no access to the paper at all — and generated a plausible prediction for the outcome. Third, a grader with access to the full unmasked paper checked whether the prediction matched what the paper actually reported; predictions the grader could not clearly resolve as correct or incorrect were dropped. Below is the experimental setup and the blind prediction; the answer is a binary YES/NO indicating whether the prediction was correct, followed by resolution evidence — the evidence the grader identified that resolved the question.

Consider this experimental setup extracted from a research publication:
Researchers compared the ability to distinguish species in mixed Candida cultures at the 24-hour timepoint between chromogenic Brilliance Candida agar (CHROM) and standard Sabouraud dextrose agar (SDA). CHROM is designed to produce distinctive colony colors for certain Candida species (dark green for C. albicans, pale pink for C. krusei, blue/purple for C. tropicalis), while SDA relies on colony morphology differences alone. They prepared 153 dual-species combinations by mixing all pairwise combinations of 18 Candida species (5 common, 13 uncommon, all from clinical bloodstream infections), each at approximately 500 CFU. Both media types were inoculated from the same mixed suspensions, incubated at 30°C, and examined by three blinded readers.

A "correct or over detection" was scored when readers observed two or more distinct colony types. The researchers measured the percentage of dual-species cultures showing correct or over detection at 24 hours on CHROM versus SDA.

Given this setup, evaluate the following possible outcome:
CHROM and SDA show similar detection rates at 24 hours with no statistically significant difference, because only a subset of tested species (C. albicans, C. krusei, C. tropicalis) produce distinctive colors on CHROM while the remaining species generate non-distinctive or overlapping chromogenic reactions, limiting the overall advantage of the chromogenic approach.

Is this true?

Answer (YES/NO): NO